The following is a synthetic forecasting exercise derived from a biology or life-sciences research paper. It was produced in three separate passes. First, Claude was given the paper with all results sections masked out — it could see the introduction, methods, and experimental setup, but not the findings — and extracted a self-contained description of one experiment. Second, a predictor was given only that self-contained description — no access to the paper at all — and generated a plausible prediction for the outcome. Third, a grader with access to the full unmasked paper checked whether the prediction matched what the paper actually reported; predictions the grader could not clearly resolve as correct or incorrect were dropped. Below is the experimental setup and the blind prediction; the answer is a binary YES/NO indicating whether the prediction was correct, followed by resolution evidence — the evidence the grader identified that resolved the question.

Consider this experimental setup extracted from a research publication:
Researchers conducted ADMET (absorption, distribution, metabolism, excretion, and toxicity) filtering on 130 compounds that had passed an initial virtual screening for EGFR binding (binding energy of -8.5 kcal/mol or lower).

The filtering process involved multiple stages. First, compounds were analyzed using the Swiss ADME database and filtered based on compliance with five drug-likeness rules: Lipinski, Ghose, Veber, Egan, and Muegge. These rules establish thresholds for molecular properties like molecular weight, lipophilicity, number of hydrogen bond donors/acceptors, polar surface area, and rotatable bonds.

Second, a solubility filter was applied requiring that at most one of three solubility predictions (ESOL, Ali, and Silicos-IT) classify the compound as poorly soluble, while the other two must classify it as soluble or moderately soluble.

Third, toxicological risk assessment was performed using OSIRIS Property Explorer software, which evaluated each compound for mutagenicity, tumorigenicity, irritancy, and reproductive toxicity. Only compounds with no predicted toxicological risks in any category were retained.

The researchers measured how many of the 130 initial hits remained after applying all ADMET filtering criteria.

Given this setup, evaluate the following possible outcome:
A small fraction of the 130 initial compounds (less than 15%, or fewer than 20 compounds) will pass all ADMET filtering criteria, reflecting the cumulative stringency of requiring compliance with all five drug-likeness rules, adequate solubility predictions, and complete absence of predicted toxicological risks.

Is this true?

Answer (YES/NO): YES